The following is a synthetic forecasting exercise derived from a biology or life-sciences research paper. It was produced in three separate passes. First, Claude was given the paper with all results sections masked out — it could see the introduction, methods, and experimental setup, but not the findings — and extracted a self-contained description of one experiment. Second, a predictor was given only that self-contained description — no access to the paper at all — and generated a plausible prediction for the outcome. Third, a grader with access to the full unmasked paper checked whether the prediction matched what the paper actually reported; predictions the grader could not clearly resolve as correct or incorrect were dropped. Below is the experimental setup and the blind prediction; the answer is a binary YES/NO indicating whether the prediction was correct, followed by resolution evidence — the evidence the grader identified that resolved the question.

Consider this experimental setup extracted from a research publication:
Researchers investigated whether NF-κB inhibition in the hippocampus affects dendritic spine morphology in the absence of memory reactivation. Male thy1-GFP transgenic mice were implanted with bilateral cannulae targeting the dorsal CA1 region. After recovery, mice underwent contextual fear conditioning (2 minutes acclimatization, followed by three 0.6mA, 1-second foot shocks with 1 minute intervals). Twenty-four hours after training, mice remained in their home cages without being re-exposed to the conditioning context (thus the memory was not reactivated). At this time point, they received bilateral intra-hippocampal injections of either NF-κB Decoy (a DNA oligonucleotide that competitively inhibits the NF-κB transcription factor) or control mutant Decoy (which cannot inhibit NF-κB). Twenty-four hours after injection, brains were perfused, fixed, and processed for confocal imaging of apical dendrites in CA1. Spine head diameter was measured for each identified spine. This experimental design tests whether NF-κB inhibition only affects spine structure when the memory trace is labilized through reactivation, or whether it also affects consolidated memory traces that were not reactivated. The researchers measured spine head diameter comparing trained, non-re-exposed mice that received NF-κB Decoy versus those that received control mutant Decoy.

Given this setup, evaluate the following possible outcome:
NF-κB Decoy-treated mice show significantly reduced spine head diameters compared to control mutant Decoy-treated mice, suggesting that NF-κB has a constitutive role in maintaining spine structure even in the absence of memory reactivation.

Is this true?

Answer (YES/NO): NO